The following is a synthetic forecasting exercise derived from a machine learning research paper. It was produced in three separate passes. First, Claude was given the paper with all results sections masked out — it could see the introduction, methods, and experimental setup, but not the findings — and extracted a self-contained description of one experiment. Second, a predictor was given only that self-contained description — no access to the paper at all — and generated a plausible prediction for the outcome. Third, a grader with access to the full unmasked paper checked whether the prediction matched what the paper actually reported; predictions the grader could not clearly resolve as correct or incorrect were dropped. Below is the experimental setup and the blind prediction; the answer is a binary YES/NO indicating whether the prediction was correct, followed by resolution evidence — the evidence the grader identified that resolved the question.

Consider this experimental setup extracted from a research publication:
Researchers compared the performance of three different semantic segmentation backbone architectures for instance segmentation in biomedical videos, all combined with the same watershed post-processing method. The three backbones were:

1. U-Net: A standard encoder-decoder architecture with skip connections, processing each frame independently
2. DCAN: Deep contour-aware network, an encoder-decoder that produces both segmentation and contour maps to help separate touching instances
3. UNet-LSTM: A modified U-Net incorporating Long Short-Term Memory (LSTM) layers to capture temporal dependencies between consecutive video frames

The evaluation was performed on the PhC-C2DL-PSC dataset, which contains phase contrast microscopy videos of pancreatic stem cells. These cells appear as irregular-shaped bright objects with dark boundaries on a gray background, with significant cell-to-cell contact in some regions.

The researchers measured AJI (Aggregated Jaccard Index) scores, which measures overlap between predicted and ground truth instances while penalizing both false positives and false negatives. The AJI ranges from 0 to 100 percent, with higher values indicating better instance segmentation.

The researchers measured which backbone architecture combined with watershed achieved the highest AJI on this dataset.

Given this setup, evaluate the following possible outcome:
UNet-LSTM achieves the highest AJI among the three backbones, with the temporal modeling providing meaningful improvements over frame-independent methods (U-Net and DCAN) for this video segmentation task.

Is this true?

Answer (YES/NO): NO